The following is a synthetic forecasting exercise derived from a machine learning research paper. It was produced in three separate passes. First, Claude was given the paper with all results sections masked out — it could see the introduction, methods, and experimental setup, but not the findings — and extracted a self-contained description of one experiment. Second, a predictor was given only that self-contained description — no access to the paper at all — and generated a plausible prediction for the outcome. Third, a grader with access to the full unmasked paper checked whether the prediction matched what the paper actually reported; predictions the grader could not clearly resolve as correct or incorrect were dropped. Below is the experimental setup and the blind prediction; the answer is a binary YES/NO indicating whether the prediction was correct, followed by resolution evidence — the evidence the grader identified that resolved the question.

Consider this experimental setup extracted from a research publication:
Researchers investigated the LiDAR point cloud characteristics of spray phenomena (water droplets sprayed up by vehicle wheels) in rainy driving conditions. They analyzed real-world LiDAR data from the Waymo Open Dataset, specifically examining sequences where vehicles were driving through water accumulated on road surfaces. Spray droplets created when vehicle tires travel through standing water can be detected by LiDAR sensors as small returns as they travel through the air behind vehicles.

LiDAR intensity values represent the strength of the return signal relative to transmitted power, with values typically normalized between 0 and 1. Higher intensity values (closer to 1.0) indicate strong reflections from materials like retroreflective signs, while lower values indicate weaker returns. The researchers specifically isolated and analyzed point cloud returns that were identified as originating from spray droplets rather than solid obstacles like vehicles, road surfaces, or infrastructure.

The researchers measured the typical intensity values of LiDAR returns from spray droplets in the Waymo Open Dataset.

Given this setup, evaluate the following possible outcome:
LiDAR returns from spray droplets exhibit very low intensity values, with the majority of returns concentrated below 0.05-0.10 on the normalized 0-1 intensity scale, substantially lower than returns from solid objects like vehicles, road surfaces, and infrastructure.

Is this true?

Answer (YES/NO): YES